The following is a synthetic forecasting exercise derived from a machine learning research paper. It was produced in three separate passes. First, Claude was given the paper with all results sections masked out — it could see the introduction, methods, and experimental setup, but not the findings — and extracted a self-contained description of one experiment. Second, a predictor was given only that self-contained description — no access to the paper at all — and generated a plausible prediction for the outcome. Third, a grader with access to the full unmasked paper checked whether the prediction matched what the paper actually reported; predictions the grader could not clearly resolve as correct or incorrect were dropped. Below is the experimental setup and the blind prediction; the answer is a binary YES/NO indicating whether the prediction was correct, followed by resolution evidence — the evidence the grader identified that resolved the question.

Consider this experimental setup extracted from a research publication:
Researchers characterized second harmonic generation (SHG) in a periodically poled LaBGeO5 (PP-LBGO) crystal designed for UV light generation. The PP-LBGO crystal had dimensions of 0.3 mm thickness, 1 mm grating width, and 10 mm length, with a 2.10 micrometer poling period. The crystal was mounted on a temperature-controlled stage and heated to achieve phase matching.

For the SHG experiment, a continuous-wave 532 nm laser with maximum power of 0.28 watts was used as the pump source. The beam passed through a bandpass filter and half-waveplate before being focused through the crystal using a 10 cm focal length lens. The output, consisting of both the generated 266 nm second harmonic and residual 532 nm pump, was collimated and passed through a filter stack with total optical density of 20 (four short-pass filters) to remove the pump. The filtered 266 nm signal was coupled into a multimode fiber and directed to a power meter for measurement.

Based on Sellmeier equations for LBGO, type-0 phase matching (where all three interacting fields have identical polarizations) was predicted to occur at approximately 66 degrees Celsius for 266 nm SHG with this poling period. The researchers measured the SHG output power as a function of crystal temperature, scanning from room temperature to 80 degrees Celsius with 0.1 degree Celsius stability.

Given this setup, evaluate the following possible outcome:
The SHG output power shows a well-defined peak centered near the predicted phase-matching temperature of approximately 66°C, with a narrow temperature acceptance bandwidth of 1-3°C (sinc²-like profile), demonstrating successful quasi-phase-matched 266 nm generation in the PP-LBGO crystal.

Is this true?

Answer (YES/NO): NO